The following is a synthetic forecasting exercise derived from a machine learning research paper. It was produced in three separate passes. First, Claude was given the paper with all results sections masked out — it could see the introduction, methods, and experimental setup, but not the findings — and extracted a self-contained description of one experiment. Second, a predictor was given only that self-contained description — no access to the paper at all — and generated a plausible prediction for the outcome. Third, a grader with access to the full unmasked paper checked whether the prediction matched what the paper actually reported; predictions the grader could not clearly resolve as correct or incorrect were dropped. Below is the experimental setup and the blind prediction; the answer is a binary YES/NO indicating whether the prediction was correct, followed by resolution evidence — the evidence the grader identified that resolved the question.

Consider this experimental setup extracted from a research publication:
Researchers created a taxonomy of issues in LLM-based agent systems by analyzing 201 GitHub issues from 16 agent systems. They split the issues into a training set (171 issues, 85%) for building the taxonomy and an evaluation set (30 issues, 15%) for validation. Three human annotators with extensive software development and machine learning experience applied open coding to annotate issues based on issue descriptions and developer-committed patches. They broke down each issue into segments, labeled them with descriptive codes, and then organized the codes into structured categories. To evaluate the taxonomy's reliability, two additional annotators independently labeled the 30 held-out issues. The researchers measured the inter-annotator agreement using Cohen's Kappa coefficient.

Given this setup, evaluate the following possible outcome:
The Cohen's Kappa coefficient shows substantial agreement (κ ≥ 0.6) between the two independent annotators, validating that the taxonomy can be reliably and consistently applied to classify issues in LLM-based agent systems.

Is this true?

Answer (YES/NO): YES